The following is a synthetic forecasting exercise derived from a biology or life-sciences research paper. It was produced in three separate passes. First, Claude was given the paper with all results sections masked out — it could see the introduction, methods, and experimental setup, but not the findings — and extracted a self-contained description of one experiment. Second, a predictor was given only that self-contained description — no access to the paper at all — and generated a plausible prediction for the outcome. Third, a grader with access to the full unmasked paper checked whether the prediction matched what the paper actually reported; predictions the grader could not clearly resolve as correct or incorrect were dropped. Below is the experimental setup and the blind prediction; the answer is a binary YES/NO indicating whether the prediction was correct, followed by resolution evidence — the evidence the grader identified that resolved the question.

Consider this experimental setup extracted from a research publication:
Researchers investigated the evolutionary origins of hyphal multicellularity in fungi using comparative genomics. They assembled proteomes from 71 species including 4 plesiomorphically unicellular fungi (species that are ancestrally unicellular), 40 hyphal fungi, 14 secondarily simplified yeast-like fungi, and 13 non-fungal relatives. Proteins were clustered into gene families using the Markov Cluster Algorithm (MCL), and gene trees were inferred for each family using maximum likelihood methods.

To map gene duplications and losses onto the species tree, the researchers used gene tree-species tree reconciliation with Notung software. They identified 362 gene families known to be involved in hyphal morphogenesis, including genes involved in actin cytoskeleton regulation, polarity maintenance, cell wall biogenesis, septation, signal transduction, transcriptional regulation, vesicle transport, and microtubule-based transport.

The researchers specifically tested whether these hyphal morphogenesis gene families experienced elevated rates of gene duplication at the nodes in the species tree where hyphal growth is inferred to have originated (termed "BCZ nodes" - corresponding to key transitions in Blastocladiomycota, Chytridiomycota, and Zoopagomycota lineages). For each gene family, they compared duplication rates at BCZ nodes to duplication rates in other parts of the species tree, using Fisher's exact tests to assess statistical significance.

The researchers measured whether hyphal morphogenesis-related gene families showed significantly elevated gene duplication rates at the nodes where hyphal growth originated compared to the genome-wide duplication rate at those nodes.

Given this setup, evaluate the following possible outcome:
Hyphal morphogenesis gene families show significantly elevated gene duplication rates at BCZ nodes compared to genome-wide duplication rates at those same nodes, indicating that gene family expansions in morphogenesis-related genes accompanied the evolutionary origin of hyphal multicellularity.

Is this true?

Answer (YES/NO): NO